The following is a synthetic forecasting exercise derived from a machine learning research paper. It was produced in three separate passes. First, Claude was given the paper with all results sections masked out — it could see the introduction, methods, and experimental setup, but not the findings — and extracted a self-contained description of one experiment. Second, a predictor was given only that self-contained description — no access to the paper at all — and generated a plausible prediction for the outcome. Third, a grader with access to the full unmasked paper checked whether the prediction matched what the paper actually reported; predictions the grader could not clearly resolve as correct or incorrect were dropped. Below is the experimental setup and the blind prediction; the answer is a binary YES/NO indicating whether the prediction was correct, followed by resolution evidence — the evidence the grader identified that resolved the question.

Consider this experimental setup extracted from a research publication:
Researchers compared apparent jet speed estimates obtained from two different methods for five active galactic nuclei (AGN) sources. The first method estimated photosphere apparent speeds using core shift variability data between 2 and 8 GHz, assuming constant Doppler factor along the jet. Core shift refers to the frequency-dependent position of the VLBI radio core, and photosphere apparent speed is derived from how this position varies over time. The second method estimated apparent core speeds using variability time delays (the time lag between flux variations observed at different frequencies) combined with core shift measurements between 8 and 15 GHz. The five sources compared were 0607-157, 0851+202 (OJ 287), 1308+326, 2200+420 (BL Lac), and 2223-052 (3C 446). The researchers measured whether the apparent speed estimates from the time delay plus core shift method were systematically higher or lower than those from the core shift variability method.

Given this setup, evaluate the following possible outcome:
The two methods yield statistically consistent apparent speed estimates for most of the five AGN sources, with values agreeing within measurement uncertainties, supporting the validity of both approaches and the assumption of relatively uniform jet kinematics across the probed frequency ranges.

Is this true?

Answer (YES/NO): NO